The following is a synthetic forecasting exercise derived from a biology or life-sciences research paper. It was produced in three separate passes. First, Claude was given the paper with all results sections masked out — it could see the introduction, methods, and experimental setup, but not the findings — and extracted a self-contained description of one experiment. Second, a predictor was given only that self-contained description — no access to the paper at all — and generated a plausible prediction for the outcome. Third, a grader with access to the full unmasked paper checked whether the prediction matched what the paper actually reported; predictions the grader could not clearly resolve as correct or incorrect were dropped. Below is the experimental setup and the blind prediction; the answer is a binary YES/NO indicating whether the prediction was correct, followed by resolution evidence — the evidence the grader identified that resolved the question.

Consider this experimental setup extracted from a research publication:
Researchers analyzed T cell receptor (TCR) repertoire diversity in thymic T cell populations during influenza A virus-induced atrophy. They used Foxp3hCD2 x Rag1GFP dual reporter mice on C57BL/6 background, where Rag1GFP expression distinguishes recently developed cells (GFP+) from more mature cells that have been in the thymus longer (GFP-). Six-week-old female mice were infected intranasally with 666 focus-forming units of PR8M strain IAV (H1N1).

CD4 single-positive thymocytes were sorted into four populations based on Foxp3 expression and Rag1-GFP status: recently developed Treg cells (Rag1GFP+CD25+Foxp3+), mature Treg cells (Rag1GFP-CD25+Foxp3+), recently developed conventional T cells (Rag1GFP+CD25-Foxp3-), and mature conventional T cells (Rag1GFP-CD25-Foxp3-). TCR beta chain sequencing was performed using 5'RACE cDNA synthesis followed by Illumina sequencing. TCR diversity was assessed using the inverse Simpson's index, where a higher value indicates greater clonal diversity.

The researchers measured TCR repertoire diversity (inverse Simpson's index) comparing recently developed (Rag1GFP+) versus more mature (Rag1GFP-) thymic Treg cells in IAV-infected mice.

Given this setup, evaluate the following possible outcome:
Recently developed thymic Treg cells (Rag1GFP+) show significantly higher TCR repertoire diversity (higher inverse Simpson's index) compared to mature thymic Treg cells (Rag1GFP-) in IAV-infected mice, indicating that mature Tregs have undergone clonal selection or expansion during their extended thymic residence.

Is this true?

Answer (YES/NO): NO